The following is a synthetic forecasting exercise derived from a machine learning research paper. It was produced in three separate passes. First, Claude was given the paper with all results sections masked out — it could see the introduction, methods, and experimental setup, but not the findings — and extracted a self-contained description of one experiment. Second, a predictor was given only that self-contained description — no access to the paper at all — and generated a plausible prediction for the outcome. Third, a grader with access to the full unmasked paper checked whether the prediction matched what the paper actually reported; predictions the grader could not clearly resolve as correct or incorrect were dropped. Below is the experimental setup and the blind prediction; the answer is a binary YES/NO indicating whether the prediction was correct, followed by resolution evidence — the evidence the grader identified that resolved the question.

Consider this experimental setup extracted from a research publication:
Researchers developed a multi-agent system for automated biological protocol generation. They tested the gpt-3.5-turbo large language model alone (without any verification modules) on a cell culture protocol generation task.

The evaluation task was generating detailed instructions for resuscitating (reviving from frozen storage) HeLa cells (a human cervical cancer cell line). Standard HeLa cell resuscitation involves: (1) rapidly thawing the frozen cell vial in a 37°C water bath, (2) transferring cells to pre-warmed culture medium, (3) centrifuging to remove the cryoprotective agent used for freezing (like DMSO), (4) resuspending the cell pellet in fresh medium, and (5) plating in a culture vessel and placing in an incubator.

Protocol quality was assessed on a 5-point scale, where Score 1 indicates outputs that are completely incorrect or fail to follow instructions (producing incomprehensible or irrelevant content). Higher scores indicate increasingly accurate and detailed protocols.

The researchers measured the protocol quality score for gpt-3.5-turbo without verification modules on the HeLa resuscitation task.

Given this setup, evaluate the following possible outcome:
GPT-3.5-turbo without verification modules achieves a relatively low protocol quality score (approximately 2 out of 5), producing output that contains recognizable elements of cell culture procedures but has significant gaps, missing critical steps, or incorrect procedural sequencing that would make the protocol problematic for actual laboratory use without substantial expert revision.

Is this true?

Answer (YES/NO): NO